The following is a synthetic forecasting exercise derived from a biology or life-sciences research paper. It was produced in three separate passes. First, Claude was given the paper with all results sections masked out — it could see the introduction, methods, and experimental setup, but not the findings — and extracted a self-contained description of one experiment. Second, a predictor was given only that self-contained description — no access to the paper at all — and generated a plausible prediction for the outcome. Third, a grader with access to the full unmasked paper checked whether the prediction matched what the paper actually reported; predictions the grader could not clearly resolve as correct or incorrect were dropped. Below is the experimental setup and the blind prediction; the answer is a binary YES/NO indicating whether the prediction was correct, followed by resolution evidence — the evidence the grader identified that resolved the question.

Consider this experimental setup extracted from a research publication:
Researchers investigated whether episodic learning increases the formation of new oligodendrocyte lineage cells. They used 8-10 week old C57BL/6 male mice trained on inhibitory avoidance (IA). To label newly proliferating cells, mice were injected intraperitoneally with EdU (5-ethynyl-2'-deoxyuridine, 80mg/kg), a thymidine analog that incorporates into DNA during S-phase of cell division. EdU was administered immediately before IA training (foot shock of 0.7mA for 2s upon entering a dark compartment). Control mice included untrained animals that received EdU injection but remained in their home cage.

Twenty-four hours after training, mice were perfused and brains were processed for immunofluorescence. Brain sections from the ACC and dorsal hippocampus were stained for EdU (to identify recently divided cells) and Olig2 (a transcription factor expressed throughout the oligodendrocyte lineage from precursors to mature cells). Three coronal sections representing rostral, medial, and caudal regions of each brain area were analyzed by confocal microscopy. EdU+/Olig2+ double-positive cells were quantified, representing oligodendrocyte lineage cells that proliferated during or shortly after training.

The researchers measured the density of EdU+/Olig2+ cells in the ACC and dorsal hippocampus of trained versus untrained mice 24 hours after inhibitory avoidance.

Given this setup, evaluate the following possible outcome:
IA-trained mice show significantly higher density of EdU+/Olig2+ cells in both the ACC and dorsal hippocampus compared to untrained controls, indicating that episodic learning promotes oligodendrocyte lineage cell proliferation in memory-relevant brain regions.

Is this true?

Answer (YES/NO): NO